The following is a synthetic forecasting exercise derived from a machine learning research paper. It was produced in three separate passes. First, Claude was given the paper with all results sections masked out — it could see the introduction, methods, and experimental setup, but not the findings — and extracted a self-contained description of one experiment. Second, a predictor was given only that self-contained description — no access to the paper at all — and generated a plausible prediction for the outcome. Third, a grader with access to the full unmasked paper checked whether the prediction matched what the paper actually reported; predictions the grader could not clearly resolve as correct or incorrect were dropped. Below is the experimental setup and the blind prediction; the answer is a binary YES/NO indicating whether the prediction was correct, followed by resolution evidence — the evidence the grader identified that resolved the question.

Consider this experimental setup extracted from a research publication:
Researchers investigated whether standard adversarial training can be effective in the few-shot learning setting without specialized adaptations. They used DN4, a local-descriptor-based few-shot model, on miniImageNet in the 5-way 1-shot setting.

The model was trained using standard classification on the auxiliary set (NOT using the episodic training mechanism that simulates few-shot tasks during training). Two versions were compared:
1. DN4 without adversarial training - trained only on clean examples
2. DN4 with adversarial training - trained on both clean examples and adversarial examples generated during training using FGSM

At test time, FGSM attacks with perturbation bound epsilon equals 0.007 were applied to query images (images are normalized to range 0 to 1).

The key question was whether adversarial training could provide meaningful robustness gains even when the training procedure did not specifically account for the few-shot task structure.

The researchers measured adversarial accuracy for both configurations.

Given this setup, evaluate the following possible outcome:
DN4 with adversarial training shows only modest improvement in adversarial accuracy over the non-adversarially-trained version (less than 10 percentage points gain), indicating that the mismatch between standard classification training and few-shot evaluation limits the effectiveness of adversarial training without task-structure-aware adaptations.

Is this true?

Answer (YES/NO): NO